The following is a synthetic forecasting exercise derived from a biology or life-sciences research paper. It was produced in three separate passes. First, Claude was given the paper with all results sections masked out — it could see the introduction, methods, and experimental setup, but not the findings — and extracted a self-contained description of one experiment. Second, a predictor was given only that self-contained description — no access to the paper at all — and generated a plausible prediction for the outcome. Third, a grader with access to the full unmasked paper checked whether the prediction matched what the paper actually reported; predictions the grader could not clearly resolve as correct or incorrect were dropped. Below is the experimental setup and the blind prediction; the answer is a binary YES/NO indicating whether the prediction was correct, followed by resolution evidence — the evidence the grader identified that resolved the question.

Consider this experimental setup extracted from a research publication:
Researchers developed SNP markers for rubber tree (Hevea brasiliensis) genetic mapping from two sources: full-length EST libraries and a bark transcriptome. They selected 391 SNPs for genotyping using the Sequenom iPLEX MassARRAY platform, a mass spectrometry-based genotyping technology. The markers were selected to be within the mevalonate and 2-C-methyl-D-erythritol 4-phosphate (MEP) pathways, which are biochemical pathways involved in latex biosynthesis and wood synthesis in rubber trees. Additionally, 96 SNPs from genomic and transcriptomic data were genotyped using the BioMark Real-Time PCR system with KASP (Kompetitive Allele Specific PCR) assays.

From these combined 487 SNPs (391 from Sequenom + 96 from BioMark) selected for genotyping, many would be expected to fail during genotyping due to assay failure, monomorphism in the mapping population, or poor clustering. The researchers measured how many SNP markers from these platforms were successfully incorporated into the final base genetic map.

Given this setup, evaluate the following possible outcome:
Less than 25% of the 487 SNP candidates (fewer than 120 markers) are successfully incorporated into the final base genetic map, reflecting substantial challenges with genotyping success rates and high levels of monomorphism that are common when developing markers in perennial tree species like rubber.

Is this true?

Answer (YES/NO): NO